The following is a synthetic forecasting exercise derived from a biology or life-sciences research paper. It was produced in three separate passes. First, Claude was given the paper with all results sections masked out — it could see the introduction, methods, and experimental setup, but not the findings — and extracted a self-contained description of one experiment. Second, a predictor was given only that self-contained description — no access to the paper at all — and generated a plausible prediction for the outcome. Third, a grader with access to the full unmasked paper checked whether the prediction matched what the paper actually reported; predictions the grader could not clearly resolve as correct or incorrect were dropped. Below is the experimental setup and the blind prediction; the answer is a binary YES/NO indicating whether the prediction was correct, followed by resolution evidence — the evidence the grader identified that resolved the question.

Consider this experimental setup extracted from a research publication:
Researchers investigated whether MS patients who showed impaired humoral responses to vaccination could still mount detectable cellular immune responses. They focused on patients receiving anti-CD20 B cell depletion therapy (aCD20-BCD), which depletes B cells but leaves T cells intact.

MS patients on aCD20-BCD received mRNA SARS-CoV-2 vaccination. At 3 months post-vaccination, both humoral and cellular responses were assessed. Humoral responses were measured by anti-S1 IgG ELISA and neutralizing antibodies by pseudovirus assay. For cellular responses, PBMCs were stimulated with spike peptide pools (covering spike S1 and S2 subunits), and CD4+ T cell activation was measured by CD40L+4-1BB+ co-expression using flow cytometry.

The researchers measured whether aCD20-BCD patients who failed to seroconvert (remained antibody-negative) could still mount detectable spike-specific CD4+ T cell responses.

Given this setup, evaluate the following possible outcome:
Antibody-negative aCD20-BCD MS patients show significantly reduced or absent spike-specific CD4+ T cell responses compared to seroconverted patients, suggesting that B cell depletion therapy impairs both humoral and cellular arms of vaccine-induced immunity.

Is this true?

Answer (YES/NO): NO